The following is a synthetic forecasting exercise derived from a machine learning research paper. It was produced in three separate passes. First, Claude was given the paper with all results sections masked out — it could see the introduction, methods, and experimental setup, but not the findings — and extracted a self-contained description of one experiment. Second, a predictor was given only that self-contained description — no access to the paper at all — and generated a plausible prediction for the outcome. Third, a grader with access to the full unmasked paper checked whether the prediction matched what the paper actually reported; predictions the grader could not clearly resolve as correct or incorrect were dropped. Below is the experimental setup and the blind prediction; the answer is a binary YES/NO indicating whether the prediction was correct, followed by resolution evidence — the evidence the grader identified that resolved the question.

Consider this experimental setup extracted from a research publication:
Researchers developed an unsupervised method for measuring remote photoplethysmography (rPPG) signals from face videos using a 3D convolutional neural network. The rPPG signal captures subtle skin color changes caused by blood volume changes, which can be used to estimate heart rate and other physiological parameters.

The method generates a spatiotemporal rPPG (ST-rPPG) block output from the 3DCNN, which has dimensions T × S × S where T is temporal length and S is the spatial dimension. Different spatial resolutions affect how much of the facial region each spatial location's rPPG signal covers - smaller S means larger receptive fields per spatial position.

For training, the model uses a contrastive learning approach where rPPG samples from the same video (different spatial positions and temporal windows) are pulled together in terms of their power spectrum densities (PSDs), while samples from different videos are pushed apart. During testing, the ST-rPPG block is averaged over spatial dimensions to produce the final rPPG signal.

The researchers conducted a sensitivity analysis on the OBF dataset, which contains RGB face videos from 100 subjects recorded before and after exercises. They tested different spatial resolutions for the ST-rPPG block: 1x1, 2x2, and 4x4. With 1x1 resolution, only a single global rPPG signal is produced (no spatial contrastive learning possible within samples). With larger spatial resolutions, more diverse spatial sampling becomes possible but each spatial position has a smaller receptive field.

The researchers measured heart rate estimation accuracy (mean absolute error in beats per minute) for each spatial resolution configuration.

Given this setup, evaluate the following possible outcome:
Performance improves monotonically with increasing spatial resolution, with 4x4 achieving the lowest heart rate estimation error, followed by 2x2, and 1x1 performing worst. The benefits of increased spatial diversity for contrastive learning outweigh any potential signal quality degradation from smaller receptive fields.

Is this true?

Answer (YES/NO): NO